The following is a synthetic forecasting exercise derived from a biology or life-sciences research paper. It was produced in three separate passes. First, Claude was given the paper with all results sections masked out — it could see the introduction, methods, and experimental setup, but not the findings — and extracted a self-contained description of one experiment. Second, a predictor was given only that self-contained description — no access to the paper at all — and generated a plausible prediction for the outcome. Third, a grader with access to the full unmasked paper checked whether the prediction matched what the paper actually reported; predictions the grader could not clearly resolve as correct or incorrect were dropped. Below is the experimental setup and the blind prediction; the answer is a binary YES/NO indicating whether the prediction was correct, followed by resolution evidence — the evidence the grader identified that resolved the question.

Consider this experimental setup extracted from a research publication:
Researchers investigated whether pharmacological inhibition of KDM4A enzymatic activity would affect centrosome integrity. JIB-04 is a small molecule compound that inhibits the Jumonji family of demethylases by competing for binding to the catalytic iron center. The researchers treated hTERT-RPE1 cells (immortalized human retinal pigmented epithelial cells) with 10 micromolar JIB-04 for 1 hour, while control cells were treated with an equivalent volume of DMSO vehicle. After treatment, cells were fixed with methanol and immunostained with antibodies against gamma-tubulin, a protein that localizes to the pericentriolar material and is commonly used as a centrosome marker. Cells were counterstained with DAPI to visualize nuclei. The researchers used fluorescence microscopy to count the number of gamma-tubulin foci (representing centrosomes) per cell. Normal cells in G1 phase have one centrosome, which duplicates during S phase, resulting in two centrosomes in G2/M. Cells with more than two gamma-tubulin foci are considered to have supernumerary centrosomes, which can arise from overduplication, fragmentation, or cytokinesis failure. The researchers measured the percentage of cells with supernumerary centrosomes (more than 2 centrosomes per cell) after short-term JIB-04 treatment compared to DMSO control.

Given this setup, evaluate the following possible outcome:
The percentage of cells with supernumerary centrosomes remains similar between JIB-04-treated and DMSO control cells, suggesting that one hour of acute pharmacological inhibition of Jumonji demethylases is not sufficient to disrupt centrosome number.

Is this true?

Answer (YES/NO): NO